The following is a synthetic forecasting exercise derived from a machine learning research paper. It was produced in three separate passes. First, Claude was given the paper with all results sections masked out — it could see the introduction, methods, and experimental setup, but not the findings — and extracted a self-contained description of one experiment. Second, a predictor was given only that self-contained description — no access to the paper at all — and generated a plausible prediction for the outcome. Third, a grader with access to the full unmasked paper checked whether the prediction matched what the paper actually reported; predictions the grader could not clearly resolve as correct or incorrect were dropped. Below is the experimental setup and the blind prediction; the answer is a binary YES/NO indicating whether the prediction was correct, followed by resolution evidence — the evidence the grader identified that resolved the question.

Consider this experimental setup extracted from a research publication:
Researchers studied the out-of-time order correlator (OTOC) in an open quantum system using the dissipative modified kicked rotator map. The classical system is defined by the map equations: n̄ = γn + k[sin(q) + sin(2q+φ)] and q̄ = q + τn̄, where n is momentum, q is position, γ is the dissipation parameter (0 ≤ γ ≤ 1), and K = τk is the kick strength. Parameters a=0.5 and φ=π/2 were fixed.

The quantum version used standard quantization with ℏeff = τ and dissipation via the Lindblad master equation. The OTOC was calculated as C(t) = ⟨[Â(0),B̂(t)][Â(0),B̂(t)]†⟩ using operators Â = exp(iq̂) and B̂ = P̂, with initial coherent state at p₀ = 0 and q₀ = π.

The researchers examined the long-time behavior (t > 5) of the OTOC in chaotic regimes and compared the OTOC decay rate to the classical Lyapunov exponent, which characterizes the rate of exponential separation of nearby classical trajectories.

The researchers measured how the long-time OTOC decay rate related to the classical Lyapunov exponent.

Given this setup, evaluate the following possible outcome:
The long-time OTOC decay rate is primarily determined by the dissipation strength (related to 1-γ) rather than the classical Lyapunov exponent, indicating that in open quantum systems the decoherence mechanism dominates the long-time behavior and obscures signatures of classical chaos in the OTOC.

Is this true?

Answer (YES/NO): NO